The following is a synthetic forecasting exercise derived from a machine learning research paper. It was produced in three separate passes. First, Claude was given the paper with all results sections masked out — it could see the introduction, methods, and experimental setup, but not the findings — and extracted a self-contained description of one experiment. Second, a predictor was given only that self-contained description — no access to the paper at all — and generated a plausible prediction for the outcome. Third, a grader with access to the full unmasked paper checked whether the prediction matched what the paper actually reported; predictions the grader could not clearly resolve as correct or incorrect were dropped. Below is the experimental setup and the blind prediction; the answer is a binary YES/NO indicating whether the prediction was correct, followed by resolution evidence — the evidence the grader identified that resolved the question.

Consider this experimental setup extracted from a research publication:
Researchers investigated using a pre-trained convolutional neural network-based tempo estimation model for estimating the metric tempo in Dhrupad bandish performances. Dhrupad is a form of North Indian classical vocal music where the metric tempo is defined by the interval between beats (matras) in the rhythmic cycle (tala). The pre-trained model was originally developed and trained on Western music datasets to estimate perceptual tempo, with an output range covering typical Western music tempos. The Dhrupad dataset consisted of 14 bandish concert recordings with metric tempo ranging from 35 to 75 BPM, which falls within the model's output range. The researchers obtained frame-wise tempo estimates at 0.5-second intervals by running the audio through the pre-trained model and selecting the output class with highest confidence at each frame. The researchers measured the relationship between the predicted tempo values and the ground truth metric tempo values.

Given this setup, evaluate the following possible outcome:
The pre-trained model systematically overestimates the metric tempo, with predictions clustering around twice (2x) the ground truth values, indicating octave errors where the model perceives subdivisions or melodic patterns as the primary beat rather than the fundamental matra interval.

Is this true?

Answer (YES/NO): NO